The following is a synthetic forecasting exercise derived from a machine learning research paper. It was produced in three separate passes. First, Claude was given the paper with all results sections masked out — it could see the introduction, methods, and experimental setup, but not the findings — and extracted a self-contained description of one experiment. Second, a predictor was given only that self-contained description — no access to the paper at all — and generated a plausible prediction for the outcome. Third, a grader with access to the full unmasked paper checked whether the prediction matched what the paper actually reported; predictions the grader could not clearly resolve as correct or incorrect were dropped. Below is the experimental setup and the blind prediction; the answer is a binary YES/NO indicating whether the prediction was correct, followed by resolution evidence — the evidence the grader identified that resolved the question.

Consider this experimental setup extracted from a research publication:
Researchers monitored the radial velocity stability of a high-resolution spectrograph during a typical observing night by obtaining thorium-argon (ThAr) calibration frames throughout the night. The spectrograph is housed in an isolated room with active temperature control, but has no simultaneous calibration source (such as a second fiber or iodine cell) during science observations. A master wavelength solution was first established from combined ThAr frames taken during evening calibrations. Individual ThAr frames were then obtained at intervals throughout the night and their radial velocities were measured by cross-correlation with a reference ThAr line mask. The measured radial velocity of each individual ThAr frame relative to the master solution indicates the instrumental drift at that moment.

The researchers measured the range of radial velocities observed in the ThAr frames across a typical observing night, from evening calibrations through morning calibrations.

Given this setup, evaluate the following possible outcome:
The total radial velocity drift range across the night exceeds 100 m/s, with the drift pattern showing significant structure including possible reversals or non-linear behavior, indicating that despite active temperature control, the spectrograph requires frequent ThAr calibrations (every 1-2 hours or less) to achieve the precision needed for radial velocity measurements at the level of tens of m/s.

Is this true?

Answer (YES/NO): NO